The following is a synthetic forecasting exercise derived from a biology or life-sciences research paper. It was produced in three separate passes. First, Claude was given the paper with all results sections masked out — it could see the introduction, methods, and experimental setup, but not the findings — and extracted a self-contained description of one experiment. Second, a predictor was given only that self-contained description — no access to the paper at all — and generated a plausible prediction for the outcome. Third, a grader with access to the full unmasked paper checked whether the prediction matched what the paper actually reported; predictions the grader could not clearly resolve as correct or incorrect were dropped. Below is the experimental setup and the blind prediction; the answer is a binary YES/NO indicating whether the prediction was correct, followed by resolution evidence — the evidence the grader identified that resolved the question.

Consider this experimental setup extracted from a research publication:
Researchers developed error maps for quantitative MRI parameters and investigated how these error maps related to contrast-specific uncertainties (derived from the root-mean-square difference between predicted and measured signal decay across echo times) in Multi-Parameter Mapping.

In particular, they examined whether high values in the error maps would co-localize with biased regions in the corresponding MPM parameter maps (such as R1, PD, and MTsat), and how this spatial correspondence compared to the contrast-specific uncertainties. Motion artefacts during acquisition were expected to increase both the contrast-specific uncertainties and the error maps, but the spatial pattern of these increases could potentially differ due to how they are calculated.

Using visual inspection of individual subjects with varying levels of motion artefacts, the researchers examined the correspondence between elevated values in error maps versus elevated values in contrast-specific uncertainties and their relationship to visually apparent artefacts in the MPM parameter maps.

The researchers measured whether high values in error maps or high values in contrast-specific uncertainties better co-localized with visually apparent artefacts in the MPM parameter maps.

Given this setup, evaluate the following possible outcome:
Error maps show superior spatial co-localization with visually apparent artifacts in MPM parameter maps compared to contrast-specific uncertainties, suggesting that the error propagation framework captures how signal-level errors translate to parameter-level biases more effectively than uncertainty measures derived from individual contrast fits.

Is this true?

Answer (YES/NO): YES